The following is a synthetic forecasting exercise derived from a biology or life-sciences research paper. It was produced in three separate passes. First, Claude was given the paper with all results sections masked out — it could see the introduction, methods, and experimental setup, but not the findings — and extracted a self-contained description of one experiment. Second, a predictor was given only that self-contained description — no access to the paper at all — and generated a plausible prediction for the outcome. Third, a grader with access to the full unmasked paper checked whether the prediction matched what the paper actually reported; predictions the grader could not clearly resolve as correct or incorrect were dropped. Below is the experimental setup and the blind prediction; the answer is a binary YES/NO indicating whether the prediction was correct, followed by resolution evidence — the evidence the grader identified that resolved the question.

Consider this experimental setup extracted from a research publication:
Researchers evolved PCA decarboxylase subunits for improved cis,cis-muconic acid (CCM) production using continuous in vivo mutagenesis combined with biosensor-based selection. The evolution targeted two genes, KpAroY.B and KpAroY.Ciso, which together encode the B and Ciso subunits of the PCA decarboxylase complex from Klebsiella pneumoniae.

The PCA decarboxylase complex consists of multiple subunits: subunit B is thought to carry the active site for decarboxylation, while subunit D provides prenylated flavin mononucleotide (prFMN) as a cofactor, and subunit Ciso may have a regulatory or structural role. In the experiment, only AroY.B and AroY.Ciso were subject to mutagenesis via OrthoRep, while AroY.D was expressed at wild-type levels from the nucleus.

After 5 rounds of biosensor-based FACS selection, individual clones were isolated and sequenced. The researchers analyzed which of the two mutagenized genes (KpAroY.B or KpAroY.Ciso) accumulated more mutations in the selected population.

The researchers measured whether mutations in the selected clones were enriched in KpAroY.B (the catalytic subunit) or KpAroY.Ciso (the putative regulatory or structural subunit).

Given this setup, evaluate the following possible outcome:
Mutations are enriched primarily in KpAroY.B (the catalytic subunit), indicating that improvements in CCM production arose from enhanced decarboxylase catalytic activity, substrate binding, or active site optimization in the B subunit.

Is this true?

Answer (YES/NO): NO